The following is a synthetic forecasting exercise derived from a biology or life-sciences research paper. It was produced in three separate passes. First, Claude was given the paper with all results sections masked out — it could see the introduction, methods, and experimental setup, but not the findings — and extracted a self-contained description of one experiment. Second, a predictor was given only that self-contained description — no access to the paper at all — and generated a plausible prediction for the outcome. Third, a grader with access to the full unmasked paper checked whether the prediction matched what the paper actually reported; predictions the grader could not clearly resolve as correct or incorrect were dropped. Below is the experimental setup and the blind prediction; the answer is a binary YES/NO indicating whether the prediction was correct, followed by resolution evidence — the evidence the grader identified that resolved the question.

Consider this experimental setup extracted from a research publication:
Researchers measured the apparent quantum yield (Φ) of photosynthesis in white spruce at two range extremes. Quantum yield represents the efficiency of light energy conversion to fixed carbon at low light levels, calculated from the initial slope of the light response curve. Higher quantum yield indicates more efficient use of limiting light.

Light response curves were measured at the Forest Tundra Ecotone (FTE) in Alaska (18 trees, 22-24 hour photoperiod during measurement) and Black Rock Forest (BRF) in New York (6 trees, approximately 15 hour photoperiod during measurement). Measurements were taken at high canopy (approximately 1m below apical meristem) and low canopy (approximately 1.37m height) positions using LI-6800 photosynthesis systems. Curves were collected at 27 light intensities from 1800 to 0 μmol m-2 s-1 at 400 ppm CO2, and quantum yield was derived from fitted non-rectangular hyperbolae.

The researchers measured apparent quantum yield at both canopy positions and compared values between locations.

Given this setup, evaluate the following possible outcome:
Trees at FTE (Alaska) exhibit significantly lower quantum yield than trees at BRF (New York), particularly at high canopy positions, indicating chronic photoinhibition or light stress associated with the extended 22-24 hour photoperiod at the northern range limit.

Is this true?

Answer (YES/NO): NO